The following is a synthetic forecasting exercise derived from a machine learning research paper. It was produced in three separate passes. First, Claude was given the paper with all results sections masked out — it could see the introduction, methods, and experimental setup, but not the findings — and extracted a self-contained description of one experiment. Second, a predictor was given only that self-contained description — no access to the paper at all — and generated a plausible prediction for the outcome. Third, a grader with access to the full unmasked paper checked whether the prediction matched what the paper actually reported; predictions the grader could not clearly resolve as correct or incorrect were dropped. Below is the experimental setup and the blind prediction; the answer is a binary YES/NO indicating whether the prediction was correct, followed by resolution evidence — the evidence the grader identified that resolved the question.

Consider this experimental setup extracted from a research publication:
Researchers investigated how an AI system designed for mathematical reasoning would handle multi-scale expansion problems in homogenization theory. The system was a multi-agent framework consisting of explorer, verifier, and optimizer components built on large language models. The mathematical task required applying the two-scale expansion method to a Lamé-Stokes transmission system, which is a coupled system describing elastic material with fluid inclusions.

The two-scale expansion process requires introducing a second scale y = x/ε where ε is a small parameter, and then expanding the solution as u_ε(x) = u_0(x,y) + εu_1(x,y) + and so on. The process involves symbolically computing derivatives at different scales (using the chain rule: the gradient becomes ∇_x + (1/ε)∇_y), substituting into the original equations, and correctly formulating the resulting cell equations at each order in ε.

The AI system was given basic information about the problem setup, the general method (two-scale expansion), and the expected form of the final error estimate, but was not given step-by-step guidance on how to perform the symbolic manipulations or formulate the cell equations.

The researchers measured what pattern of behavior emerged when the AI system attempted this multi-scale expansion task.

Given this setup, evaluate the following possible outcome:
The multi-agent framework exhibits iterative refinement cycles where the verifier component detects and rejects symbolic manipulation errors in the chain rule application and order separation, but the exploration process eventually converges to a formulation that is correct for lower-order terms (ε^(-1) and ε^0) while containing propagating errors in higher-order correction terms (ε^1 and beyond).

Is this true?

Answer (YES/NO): NO